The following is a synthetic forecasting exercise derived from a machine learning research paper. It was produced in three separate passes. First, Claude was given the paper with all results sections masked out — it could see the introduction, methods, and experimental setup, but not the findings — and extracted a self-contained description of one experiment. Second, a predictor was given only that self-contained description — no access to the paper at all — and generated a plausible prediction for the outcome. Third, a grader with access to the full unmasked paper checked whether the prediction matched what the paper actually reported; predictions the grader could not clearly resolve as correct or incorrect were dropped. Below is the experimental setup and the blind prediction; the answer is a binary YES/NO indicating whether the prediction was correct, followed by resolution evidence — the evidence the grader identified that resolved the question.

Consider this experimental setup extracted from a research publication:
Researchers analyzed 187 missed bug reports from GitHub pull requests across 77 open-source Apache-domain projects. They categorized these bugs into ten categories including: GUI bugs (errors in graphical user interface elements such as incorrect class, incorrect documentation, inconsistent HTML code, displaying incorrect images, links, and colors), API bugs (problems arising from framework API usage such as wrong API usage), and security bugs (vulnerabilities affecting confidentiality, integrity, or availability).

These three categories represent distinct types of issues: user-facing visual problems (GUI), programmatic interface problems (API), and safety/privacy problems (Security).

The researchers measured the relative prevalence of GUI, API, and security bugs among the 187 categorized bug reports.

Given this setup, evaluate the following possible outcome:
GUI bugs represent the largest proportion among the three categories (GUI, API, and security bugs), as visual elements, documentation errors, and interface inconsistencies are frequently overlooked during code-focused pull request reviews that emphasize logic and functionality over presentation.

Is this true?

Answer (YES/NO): NO